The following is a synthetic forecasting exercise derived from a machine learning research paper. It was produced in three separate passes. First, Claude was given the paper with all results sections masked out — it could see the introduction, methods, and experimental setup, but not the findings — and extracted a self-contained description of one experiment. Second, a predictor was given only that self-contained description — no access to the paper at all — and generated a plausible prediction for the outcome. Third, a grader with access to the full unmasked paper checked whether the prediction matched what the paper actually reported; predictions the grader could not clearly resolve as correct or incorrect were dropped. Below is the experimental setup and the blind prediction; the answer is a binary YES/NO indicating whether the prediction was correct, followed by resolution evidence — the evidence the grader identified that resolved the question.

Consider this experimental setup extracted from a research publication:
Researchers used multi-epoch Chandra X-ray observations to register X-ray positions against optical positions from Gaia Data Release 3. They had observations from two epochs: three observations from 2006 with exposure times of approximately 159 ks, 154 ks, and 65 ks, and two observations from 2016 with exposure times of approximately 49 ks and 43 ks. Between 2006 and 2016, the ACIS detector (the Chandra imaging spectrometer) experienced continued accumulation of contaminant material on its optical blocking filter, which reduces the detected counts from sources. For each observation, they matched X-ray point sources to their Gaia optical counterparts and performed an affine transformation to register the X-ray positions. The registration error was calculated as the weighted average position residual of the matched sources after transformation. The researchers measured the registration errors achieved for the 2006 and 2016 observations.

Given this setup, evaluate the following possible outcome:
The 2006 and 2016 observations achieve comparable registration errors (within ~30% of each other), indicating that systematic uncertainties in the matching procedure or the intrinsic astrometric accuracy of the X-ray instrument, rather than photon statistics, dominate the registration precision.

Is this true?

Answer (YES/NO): NO